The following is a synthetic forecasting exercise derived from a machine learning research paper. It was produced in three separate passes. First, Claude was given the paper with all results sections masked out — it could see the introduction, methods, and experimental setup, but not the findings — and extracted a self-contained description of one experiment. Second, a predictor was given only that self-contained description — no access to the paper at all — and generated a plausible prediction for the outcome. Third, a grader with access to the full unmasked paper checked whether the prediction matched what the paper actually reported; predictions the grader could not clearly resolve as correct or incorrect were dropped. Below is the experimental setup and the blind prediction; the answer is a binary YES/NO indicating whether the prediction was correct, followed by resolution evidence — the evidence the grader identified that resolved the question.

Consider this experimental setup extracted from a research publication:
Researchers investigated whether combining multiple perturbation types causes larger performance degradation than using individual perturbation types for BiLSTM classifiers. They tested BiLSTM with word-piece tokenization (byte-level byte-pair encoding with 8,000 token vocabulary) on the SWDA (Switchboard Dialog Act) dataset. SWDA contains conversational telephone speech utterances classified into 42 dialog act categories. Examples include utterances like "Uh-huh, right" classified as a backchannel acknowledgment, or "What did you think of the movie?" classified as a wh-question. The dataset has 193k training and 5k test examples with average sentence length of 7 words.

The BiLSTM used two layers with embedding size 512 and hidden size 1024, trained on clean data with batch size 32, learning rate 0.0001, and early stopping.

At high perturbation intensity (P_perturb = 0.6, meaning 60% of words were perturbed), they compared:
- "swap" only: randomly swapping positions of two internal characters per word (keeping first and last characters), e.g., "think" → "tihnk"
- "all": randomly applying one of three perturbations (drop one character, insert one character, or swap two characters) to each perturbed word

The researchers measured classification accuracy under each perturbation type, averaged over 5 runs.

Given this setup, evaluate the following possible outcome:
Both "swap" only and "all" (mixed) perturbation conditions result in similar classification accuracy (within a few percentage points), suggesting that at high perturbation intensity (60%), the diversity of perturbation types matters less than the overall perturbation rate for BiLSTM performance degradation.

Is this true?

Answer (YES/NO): NO